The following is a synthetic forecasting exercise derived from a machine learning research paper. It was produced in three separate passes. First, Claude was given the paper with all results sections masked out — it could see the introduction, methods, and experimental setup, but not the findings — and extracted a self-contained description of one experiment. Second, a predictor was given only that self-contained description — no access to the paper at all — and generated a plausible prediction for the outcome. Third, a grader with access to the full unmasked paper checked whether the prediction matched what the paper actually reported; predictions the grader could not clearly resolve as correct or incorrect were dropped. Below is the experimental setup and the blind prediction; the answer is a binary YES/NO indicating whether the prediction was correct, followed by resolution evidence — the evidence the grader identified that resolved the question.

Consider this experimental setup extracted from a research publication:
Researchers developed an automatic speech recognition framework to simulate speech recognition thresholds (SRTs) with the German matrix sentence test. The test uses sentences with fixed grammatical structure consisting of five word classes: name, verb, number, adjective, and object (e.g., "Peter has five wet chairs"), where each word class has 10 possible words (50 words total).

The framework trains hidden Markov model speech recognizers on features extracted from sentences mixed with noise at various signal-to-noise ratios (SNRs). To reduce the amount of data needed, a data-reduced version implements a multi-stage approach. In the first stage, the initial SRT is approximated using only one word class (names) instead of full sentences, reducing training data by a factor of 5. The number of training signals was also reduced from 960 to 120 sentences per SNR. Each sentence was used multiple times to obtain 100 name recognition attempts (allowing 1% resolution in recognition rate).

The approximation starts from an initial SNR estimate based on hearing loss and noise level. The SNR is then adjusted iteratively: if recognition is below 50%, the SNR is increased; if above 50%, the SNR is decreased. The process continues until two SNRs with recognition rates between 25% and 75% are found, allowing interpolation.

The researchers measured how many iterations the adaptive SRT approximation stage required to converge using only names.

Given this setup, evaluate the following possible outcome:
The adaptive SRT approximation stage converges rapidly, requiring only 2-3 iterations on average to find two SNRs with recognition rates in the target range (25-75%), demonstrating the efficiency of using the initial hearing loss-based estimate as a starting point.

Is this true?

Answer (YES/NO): YES